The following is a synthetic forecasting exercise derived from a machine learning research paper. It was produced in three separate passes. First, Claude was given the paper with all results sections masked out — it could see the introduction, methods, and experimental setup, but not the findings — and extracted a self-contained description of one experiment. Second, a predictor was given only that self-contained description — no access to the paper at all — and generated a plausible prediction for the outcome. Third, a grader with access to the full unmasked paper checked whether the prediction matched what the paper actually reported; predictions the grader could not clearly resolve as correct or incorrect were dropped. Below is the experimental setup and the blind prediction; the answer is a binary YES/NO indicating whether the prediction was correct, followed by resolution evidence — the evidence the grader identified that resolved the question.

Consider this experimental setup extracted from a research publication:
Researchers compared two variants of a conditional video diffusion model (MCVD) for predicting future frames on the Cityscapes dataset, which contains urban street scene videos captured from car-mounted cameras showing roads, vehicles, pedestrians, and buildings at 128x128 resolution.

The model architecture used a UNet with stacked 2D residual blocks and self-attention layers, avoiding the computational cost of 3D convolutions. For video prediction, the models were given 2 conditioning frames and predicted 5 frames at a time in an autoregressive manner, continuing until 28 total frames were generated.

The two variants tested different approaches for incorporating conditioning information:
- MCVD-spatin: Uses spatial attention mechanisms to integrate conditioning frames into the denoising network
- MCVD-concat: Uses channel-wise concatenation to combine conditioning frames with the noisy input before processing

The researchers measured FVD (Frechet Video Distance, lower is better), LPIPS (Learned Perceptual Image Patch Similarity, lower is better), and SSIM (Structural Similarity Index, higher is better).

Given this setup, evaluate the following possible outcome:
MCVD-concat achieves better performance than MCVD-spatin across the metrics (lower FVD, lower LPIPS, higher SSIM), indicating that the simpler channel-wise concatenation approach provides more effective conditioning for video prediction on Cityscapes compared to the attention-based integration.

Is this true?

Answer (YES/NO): NO